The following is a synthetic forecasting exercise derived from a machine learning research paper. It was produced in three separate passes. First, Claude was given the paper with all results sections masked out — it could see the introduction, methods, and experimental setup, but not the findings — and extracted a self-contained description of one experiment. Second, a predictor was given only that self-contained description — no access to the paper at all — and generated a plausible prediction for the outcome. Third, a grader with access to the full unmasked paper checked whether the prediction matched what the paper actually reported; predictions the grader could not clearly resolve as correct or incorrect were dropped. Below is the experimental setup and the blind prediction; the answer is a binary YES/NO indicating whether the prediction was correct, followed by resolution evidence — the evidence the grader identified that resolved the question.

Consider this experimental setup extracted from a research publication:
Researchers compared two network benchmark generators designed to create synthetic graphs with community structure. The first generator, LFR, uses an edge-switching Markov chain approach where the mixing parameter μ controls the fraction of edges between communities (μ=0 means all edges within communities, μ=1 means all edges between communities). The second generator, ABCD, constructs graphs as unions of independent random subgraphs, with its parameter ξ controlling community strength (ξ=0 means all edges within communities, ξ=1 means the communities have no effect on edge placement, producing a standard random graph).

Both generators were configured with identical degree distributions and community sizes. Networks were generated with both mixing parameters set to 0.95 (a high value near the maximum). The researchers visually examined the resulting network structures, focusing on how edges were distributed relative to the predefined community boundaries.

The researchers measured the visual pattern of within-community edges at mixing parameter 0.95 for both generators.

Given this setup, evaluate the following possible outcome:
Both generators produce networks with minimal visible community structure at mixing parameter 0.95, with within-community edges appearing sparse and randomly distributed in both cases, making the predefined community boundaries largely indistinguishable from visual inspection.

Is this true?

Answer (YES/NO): NO